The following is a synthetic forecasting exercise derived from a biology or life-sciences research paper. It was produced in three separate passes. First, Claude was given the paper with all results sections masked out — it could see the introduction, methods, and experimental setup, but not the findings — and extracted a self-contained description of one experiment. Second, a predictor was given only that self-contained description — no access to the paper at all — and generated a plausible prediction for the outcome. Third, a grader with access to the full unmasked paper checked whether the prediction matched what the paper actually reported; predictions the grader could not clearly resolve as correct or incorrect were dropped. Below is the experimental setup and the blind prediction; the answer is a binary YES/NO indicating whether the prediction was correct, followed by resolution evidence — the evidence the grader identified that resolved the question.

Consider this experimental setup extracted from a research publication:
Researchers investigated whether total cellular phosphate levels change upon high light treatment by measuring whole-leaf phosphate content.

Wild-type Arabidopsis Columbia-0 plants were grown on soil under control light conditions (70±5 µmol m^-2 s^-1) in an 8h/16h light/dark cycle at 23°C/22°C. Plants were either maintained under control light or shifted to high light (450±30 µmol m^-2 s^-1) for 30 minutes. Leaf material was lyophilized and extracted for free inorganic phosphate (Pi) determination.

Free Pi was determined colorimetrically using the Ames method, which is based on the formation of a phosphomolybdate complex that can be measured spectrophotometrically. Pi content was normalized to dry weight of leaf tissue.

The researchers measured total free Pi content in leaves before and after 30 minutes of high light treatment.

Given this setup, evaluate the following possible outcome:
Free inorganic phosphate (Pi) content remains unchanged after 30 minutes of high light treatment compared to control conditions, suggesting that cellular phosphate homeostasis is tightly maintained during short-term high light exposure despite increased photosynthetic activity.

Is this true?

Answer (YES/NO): YES